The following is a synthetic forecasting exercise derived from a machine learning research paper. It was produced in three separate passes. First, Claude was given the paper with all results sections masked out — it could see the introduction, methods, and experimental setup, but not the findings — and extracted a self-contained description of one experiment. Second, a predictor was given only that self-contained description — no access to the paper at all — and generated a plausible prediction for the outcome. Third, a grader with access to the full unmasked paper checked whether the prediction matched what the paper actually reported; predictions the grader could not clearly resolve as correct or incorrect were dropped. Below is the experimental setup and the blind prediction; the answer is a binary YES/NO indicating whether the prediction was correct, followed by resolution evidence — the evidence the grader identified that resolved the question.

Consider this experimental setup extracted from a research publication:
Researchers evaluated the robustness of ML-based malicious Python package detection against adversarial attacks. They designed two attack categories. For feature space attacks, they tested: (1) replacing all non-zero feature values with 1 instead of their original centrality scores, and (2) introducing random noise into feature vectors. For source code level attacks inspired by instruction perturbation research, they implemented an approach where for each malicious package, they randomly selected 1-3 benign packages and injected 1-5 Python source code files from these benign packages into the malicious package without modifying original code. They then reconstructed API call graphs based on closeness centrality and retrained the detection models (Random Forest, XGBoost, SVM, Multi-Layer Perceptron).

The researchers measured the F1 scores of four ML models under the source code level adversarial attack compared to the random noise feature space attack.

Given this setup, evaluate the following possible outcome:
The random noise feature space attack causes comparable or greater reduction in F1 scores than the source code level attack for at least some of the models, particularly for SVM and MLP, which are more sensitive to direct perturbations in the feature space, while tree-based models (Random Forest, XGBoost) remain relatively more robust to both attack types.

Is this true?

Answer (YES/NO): NO